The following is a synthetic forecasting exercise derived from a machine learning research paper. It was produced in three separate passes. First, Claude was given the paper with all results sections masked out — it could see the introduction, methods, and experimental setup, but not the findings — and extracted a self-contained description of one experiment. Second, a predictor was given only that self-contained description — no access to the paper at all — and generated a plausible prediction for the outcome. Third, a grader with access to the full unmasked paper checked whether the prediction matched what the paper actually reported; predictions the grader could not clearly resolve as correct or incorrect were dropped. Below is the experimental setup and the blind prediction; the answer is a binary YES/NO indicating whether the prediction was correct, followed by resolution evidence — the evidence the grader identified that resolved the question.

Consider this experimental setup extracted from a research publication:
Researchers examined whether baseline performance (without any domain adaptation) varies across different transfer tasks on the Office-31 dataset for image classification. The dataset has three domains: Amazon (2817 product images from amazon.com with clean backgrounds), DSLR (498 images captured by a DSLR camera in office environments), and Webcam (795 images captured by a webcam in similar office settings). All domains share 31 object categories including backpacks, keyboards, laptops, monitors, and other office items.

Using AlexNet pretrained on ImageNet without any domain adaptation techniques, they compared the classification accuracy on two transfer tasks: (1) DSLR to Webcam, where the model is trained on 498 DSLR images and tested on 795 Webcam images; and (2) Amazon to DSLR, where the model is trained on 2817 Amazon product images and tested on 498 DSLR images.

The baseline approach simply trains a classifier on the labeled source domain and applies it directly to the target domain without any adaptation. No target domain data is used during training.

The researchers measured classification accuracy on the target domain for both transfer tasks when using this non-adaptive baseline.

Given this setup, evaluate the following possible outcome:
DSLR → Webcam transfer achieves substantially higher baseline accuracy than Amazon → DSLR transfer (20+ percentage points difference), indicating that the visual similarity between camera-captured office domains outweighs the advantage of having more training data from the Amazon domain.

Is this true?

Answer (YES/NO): YES